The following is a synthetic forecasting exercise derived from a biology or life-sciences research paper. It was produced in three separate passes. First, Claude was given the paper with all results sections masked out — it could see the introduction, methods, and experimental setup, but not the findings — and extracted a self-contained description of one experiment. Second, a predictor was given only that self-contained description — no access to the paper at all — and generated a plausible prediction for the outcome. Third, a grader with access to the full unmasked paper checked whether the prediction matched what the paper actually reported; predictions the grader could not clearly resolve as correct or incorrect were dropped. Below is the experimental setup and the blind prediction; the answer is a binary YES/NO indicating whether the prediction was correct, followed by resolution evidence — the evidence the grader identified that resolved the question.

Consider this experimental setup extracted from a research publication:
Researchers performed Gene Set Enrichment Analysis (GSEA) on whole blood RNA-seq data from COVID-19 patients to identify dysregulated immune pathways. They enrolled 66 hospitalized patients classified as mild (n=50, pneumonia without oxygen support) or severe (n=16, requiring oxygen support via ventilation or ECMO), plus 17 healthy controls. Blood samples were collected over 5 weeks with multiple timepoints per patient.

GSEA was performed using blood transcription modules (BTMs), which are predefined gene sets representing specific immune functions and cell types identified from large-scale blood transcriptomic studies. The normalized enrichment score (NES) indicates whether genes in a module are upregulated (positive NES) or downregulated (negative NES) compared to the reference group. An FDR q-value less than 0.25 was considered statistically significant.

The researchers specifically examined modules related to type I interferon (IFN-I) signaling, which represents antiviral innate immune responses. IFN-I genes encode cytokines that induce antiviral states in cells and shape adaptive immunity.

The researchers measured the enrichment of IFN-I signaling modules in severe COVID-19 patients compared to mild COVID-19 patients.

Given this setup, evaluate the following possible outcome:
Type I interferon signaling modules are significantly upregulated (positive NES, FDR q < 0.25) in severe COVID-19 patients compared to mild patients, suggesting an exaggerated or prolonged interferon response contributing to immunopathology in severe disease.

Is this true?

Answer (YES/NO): YES